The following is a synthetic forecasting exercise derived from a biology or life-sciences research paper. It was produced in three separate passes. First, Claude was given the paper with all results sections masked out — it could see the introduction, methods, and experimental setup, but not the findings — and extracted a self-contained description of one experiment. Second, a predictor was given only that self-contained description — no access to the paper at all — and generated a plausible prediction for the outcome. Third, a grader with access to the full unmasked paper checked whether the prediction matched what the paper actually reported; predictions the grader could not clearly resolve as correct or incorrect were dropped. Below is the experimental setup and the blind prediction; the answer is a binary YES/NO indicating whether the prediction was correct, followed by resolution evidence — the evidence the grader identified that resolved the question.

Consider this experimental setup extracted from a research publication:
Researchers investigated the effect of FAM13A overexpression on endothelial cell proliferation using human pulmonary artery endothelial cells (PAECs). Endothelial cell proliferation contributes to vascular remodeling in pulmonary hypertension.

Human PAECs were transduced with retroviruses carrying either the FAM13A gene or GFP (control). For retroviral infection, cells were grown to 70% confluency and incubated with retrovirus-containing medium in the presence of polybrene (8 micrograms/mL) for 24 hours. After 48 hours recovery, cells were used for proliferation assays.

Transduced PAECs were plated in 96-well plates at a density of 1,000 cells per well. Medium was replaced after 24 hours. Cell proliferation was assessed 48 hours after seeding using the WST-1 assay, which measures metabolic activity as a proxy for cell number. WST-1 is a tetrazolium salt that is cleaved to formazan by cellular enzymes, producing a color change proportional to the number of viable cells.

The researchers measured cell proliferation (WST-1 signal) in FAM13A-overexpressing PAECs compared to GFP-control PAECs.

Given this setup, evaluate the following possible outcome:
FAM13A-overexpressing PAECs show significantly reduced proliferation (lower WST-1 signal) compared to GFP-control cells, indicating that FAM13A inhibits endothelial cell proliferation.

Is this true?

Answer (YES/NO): NO